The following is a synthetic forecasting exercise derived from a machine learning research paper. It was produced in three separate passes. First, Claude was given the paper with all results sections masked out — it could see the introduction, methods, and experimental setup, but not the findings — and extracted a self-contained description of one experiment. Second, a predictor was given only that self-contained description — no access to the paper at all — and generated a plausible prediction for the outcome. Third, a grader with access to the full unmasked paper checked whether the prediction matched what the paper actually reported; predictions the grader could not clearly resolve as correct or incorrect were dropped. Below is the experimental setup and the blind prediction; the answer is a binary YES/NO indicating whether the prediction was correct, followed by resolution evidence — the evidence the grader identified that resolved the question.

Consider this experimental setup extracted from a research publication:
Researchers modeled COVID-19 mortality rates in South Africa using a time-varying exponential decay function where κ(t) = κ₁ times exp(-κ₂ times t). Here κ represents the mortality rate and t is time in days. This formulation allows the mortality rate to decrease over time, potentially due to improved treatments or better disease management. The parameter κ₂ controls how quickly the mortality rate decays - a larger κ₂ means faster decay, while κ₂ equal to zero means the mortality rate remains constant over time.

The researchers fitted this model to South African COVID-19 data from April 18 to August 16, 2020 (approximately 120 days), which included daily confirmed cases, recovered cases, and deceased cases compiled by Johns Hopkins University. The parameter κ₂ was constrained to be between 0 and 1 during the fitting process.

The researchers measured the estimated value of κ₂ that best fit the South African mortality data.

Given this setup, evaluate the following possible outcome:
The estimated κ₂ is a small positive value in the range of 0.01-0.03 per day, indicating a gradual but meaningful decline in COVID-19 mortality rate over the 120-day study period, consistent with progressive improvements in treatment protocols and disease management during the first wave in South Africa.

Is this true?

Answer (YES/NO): NO